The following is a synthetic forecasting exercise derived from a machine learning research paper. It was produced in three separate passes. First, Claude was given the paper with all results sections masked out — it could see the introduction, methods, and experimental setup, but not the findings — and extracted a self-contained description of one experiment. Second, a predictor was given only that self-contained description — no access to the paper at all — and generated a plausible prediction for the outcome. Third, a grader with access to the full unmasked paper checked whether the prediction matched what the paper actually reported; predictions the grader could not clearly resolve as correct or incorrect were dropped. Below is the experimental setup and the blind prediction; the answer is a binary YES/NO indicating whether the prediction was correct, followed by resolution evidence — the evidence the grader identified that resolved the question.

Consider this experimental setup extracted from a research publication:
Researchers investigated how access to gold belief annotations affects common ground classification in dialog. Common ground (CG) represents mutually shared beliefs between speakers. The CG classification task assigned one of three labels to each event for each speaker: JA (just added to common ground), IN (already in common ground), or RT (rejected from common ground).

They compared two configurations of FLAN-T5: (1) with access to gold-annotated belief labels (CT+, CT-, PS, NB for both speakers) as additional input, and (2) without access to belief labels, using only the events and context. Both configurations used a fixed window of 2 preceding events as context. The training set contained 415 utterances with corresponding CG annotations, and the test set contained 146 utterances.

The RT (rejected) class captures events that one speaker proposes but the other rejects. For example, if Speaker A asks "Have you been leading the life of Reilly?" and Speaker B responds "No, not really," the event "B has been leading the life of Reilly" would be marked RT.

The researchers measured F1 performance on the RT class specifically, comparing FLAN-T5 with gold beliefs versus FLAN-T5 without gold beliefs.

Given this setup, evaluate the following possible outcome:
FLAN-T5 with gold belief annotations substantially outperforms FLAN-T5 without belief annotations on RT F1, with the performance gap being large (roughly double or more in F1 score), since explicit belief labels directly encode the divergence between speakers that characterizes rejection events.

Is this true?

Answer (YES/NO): YES